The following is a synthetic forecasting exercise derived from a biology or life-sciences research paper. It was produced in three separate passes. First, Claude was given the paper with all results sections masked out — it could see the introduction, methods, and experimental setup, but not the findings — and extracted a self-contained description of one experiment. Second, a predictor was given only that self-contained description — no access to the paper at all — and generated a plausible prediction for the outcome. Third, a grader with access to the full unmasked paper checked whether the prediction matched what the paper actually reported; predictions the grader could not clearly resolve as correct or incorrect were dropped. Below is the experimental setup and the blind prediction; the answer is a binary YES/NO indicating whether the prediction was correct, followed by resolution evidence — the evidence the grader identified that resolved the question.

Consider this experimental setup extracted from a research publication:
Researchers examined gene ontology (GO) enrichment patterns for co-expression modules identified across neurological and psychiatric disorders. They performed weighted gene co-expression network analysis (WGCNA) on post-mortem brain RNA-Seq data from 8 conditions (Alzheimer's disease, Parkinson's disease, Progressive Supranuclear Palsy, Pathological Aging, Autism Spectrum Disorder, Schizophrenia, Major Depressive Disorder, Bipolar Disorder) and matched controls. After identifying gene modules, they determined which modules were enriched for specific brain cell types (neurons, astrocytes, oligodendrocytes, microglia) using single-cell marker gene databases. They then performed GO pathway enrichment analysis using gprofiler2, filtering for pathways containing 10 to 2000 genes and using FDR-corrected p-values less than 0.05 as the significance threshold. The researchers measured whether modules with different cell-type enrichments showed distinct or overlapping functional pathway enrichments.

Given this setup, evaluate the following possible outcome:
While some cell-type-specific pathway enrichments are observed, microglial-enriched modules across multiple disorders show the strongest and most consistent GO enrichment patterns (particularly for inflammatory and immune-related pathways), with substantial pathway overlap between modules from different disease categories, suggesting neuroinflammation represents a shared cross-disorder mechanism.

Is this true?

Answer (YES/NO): NO